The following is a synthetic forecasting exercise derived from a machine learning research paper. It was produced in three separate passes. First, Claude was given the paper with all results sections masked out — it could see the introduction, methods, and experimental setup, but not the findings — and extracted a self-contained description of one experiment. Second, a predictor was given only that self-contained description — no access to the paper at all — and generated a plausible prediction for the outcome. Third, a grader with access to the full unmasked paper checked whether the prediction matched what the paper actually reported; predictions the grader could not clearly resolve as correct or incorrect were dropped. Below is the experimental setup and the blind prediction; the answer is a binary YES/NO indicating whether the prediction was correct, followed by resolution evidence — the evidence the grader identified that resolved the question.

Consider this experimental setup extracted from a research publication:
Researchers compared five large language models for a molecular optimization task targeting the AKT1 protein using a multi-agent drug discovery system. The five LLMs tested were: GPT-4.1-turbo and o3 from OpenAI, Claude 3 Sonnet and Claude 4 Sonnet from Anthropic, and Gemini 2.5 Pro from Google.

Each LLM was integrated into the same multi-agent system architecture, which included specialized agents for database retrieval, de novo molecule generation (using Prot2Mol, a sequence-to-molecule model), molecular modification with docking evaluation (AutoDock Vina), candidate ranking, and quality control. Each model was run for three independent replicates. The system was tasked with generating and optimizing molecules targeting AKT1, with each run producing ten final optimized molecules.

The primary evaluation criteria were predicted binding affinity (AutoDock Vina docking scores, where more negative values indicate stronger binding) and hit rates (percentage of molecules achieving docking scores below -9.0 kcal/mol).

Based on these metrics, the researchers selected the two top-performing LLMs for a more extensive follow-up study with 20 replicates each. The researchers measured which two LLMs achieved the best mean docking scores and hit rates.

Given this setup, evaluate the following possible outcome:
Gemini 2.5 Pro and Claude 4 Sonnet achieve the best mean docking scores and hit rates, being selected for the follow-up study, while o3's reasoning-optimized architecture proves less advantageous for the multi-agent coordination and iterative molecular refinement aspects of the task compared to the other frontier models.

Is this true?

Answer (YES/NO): NO